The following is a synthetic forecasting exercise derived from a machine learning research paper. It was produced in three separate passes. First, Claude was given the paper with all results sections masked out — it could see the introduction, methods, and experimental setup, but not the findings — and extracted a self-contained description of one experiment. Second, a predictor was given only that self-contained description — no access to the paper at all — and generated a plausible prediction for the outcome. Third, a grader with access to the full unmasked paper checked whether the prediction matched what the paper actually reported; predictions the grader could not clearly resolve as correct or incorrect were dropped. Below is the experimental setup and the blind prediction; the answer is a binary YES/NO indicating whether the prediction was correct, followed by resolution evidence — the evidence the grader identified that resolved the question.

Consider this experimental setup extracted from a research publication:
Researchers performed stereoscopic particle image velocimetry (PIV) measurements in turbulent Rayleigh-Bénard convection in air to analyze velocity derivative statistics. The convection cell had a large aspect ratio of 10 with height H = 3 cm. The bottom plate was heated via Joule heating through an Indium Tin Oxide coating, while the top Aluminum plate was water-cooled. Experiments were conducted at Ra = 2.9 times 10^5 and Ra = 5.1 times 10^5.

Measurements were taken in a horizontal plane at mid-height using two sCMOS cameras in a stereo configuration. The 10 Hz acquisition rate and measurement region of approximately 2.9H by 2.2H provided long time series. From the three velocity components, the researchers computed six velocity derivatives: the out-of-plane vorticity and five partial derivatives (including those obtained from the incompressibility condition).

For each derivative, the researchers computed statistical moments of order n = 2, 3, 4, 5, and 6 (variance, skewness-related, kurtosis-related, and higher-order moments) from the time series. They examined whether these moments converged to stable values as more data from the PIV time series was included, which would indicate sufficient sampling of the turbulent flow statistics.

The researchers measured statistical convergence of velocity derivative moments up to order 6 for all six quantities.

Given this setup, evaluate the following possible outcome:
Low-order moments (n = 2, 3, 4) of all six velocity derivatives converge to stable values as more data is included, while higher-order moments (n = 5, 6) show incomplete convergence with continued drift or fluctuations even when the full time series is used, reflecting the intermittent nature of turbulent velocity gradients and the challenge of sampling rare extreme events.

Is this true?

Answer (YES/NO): NO